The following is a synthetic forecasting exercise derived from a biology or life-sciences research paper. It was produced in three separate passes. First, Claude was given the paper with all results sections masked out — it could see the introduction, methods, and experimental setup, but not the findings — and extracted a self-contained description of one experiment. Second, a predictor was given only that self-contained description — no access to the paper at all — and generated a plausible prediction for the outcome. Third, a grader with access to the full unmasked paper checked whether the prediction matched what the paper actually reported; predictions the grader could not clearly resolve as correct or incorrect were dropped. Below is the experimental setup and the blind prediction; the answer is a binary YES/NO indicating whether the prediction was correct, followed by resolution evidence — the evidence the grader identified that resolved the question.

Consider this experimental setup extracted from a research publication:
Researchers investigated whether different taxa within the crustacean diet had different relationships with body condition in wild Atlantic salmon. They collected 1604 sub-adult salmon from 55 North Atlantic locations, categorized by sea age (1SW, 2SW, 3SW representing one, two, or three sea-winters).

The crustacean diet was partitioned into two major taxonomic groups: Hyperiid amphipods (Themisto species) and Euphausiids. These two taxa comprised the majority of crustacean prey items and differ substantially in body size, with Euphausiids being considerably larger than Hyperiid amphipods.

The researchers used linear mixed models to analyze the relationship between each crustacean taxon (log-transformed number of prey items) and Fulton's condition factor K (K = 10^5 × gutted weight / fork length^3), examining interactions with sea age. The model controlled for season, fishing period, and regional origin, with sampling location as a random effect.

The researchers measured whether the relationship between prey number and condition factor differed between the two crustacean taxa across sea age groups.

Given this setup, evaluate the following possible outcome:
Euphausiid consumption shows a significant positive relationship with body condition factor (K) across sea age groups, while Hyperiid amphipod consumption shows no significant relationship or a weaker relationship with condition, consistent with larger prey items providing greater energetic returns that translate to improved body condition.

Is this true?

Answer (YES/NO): NO